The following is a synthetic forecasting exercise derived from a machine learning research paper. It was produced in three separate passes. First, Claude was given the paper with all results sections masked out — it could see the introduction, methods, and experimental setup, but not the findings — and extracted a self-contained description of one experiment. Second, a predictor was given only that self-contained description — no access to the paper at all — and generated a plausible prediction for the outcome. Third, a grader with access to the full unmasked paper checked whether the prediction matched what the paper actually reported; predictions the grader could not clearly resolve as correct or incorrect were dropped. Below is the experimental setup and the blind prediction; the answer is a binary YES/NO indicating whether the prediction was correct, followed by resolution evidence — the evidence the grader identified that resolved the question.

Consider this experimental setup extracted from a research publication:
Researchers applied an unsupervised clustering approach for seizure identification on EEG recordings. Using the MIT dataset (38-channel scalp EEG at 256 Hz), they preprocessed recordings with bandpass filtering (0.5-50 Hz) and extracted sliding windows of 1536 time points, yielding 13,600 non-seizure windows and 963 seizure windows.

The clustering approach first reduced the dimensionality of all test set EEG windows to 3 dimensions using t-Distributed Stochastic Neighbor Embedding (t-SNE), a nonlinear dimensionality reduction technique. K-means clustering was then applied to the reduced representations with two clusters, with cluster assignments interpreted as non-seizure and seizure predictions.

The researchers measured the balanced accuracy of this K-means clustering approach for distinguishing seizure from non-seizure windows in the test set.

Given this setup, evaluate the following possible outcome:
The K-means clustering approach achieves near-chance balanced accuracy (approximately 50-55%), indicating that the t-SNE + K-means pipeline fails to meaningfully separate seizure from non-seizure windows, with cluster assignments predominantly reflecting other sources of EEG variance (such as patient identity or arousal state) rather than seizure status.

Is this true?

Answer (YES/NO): YES